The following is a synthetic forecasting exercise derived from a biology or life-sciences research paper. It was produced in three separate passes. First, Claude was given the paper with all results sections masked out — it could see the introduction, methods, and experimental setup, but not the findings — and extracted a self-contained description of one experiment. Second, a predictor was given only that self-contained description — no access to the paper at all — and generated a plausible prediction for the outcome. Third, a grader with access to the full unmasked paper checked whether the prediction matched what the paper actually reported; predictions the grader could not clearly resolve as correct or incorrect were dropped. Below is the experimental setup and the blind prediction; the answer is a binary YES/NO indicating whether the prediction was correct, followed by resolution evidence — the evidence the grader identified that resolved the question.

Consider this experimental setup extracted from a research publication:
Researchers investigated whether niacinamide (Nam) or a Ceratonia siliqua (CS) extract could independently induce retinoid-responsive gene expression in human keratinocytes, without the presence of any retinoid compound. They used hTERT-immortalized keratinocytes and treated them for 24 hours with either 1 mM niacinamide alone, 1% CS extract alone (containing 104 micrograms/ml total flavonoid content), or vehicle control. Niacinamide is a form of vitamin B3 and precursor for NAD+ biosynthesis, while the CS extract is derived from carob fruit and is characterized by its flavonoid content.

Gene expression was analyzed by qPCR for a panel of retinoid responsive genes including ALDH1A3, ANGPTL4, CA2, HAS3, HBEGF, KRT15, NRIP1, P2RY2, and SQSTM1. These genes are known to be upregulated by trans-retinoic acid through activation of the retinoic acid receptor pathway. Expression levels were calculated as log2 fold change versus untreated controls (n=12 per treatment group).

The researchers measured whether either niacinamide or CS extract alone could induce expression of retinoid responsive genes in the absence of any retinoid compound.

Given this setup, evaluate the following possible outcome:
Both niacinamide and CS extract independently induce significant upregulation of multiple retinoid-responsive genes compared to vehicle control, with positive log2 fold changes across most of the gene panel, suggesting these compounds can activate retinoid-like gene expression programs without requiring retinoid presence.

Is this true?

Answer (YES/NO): NO